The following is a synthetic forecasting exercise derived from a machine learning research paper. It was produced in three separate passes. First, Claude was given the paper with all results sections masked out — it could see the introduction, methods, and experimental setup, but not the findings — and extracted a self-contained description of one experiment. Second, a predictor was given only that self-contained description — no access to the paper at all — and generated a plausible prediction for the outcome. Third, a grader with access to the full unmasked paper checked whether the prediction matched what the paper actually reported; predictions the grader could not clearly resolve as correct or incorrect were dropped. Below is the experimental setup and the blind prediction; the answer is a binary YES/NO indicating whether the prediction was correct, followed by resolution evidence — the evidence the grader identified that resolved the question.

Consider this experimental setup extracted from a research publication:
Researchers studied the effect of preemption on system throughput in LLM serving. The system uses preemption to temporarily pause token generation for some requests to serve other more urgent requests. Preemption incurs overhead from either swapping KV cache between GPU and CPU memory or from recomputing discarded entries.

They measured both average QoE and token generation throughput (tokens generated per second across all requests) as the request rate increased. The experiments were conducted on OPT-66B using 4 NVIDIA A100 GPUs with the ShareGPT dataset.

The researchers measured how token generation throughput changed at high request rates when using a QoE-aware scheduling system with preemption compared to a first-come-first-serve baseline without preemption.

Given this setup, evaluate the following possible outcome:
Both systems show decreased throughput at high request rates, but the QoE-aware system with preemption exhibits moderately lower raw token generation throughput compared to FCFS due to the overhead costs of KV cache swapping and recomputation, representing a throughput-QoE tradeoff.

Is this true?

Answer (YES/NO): NO